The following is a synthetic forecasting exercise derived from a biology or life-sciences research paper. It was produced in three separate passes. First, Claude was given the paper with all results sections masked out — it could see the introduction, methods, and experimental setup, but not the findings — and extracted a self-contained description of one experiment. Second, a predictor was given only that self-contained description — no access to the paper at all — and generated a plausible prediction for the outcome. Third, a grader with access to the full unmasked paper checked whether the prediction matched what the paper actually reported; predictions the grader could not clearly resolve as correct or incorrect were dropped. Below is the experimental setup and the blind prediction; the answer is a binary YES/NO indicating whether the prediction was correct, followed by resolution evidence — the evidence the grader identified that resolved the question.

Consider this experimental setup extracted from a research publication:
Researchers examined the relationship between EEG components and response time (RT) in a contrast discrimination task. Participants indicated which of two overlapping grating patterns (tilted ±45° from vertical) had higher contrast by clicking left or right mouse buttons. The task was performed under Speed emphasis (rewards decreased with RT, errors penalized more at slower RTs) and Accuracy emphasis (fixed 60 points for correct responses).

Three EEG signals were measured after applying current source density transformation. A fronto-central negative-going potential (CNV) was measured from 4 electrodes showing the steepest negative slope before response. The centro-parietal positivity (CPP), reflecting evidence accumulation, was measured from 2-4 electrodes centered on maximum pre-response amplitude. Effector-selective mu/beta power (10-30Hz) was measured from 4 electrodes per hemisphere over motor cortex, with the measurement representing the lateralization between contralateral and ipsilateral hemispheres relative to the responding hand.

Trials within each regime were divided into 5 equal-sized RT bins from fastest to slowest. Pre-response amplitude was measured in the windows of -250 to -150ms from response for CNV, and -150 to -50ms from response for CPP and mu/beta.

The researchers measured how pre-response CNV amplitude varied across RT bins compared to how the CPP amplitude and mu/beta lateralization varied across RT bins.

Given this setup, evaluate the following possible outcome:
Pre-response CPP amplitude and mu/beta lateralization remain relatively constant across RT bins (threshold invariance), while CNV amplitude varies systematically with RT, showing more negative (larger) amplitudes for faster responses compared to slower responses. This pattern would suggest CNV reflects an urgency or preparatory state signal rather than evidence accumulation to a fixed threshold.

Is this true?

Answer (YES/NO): NO